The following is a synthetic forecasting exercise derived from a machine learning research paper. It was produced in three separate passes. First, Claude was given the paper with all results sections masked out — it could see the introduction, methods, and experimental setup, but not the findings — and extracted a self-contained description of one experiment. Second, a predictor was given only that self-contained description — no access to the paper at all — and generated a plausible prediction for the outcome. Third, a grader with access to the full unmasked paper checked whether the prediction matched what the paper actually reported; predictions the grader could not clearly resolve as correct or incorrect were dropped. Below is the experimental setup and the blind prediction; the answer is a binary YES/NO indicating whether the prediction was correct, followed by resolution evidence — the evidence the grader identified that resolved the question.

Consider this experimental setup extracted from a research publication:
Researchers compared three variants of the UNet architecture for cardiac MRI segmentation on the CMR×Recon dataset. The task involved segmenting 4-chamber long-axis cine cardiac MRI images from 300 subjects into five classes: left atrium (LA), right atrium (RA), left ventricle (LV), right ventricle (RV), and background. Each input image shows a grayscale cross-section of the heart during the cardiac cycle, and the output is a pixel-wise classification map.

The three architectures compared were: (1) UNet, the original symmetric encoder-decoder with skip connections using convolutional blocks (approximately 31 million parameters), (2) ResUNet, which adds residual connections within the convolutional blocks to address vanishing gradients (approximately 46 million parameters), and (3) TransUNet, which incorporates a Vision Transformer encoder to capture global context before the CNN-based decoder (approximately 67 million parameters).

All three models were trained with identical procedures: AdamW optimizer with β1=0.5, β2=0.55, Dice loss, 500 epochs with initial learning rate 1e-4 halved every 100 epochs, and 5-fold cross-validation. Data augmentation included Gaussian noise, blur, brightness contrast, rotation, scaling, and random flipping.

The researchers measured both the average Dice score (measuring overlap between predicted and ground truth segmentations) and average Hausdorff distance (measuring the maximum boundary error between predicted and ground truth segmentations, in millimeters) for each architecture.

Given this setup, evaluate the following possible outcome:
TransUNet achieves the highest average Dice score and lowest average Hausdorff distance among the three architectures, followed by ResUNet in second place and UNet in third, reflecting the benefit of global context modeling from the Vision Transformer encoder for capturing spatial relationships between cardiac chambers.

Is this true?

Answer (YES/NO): NO